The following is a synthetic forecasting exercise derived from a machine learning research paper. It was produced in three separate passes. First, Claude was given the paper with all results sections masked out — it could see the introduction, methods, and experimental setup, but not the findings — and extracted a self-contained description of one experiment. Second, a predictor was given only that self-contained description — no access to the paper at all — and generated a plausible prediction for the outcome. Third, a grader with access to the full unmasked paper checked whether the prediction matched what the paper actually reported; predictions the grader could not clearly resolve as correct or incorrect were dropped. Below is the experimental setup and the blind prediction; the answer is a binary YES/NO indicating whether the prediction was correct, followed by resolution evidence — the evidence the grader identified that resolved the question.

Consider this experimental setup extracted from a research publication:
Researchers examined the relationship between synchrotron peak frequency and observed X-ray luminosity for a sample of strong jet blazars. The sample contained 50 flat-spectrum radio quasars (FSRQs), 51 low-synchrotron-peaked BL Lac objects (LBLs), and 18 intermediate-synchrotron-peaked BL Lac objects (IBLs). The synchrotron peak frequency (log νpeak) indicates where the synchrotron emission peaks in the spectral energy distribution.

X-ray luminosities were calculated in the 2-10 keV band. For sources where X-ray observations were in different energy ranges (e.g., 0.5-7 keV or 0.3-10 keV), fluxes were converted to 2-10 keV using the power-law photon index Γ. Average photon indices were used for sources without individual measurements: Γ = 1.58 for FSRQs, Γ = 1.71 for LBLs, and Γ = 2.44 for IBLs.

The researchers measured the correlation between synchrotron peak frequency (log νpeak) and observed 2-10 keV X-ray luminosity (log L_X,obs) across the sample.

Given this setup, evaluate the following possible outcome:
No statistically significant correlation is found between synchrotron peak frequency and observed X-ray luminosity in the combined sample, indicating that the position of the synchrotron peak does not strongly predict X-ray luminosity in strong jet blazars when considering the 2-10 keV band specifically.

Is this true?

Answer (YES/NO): NO